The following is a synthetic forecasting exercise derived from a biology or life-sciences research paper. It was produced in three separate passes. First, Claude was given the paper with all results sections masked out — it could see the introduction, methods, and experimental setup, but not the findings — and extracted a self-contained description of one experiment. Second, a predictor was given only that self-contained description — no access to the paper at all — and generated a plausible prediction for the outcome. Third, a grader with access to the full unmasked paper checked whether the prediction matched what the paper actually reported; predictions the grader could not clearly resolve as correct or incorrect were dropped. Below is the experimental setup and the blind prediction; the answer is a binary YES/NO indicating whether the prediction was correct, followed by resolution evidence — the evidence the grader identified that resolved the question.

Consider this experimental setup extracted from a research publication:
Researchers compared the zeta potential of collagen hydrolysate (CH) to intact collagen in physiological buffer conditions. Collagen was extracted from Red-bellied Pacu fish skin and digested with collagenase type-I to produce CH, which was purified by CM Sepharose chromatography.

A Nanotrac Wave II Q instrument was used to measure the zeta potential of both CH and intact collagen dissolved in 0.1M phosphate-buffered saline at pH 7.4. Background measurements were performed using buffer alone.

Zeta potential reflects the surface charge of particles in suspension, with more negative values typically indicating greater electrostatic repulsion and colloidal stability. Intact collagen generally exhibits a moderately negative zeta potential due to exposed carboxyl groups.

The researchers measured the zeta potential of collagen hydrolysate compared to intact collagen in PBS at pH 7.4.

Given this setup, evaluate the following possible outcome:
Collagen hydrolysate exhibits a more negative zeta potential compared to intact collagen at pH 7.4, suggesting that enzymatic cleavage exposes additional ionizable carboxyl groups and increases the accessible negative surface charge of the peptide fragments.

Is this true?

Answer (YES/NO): YES